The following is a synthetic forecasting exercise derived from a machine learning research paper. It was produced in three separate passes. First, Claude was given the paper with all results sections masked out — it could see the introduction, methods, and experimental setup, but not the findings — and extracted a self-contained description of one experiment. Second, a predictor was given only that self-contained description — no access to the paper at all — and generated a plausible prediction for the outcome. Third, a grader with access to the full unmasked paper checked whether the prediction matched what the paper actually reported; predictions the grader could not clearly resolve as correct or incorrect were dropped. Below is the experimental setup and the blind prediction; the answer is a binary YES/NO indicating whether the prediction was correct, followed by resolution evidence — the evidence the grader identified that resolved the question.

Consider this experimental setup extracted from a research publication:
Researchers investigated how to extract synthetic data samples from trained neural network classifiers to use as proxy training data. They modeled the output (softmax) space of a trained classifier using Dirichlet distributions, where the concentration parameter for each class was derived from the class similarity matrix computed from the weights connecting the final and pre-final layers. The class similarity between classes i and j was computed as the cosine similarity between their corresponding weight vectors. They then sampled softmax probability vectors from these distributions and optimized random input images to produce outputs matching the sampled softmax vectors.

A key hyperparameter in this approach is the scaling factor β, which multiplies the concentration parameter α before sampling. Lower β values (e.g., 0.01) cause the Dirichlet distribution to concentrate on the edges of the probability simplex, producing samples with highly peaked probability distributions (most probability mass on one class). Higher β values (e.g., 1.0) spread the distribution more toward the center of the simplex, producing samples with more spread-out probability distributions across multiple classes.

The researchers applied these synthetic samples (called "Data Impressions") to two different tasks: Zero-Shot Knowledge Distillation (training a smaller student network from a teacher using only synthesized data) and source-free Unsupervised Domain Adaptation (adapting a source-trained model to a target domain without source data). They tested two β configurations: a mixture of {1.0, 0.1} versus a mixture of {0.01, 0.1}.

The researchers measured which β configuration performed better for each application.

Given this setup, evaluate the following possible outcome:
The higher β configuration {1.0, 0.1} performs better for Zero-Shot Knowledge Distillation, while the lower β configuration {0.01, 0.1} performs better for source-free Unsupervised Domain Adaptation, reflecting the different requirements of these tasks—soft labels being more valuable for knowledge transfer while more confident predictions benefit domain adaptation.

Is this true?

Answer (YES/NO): YES